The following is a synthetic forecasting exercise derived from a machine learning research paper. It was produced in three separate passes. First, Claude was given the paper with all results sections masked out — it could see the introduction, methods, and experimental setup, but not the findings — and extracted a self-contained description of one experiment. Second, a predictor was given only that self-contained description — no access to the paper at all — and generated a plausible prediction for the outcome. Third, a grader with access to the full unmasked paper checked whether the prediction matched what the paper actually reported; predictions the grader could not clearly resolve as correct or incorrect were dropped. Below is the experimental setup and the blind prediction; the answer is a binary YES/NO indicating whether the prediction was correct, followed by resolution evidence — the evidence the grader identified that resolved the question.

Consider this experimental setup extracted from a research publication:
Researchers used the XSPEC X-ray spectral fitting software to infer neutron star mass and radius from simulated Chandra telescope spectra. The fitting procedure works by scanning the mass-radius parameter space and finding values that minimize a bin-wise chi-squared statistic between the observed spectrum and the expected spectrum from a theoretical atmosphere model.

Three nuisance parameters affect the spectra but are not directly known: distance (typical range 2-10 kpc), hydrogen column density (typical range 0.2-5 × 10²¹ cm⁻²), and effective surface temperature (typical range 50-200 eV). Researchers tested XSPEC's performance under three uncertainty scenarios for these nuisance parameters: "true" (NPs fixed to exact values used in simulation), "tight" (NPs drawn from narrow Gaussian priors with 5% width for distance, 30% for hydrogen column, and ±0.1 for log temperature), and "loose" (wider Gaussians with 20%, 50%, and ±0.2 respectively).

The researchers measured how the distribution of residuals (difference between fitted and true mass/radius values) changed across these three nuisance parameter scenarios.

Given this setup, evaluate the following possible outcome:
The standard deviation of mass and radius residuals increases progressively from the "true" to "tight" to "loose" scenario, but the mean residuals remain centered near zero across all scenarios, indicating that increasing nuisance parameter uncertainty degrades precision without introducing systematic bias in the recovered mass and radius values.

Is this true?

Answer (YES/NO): YES